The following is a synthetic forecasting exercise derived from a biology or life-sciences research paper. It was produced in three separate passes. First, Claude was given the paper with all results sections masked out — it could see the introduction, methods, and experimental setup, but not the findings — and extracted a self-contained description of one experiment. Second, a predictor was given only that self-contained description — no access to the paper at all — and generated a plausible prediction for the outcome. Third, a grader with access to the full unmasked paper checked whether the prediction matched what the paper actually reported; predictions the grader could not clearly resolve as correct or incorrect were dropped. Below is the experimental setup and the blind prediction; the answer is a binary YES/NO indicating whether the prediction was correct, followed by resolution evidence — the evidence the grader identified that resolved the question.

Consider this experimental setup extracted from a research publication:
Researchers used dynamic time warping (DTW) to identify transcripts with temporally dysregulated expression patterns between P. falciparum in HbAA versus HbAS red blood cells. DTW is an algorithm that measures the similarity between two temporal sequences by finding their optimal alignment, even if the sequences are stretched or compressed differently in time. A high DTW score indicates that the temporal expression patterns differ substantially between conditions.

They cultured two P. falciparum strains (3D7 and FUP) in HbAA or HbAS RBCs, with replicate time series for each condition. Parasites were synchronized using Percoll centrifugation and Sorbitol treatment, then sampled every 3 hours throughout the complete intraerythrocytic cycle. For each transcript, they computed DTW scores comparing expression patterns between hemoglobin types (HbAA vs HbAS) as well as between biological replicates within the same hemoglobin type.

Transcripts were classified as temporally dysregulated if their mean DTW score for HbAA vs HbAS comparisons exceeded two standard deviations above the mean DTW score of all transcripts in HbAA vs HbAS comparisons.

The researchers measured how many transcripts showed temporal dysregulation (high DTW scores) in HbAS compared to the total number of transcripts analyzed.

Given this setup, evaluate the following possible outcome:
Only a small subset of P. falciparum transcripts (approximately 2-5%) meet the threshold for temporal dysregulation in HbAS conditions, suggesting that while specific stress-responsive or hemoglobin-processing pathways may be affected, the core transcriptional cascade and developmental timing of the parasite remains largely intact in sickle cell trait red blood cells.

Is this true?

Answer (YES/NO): YES